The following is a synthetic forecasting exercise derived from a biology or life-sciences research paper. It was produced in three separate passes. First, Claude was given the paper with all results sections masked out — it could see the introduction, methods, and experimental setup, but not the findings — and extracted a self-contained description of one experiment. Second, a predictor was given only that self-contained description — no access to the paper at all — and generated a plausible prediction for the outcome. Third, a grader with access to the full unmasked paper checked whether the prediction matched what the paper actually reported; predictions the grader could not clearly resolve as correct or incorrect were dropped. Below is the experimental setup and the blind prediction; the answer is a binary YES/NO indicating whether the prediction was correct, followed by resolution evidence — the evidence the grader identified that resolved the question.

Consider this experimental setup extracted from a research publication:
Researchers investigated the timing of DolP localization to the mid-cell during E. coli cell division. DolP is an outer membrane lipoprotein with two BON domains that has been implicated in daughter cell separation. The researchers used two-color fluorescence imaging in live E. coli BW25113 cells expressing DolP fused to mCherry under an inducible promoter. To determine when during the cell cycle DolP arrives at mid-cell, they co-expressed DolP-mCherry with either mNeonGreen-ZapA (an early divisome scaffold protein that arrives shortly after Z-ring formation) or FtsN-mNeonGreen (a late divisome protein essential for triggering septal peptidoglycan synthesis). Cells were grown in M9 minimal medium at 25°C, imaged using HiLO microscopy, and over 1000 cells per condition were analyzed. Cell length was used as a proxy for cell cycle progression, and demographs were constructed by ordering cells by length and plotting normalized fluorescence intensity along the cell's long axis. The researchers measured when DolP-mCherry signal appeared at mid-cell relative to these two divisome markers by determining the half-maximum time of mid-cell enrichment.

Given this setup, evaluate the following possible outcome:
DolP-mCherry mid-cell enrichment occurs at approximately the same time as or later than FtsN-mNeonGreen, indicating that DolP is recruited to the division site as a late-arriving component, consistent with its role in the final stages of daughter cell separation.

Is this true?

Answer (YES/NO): YES